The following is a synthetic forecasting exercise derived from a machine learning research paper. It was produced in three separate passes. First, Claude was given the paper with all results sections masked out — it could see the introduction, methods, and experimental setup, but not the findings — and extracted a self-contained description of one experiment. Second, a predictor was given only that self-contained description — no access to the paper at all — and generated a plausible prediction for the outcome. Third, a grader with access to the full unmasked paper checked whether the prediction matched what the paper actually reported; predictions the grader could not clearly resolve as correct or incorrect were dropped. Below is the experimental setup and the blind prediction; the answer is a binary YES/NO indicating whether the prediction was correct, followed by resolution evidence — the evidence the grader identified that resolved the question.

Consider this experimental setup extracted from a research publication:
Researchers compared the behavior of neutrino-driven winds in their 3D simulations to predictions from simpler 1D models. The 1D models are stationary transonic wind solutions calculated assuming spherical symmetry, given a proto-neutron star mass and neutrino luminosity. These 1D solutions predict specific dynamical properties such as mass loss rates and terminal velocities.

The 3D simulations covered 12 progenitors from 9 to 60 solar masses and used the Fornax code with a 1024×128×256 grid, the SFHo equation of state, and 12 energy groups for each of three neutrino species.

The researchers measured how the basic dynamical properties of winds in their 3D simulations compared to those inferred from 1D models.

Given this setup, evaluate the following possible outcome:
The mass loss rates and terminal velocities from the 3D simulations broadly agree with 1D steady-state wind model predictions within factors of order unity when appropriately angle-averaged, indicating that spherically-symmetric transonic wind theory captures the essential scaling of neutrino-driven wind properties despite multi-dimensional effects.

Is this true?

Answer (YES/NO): NO